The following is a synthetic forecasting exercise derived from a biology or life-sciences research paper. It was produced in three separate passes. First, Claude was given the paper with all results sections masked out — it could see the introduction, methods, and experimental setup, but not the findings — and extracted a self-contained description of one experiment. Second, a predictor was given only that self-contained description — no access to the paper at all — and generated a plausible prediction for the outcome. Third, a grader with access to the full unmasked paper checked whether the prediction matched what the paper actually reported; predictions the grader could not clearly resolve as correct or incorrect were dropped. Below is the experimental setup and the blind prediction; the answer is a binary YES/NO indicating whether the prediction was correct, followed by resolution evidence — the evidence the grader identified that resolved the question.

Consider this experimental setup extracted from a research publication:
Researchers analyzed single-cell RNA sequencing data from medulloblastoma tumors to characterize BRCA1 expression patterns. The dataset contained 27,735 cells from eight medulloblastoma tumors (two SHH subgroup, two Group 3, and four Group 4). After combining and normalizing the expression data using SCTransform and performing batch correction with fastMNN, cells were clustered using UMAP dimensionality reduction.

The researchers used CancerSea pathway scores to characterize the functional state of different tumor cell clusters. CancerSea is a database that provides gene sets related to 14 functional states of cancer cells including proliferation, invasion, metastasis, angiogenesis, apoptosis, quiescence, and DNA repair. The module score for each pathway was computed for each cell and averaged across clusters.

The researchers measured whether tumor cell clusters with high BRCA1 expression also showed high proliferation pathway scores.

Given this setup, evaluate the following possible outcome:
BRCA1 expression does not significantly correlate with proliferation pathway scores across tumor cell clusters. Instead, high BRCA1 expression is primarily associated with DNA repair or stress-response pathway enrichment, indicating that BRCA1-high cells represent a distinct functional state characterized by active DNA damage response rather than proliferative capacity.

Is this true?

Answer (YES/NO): NO